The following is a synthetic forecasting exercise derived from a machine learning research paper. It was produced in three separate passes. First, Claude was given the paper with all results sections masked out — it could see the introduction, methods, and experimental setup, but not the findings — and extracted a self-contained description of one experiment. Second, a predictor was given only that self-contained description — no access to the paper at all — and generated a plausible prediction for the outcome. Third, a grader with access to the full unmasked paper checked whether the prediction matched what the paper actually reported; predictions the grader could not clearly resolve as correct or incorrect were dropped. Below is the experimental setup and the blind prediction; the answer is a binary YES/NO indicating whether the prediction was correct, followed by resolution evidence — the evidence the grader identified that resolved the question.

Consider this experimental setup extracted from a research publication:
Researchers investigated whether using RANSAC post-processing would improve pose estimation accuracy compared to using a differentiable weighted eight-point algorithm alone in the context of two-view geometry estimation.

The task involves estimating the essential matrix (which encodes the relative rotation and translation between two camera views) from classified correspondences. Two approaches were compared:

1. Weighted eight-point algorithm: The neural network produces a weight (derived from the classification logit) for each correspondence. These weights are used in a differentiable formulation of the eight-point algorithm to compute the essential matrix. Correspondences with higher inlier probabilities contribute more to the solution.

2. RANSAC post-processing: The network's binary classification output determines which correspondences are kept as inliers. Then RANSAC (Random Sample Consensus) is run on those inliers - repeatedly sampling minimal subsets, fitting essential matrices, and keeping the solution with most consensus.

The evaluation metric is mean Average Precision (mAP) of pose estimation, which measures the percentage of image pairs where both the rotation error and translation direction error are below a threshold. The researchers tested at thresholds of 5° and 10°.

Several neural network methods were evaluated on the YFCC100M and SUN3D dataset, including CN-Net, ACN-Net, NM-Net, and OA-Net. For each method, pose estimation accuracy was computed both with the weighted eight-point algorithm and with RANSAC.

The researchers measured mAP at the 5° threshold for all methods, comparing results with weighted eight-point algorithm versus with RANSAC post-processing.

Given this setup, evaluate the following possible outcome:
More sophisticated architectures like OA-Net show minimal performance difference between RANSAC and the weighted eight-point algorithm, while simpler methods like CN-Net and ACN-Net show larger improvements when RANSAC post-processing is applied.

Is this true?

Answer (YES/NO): NO